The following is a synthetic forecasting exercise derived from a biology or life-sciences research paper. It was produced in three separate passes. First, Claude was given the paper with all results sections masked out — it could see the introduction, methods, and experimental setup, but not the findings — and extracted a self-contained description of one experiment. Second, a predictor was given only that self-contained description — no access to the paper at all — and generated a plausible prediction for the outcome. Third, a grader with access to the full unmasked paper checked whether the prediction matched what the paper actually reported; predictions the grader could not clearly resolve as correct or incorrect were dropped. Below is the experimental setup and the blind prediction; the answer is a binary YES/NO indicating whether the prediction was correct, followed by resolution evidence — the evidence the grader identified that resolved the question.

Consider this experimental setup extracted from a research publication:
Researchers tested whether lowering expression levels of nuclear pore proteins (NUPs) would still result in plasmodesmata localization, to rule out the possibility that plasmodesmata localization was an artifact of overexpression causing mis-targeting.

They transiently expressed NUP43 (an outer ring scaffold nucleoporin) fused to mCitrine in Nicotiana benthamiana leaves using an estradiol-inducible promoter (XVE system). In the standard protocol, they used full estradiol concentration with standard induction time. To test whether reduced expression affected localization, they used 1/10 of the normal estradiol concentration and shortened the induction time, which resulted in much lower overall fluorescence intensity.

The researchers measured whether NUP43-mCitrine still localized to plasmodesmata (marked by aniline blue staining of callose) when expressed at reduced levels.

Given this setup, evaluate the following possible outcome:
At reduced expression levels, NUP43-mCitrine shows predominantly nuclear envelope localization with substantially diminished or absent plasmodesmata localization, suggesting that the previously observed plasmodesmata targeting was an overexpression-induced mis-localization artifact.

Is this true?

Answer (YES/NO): NO